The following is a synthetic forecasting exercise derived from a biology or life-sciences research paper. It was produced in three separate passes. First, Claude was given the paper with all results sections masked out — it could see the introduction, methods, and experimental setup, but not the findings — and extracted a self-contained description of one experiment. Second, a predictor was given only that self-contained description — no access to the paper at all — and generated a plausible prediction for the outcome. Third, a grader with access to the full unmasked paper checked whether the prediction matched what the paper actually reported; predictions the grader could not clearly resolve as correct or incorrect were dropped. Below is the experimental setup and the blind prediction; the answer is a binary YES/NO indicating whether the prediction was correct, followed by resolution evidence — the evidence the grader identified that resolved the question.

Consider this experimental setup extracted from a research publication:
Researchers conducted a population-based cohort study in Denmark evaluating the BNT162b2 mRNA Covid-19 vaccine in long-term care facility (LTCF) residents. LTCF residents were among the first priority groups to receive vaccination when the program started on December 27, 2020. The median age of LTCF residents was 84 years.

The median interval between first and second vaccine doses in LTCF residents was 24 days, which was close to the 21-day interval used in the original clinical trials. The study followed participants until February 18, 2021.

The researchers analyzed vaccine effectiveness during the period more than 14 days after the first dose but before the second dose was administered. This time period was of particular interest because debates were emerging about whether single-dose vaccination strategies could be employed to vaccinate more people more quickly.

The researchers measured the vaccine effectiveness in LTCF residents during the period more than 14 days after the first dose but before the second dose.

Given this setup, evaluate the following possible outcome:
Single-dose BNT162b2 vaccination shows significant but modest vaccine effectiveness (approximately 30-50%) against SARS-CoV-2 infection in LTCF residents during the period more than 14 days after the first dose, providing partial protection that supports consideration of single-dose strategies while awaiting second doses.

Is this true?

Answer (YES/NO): NO